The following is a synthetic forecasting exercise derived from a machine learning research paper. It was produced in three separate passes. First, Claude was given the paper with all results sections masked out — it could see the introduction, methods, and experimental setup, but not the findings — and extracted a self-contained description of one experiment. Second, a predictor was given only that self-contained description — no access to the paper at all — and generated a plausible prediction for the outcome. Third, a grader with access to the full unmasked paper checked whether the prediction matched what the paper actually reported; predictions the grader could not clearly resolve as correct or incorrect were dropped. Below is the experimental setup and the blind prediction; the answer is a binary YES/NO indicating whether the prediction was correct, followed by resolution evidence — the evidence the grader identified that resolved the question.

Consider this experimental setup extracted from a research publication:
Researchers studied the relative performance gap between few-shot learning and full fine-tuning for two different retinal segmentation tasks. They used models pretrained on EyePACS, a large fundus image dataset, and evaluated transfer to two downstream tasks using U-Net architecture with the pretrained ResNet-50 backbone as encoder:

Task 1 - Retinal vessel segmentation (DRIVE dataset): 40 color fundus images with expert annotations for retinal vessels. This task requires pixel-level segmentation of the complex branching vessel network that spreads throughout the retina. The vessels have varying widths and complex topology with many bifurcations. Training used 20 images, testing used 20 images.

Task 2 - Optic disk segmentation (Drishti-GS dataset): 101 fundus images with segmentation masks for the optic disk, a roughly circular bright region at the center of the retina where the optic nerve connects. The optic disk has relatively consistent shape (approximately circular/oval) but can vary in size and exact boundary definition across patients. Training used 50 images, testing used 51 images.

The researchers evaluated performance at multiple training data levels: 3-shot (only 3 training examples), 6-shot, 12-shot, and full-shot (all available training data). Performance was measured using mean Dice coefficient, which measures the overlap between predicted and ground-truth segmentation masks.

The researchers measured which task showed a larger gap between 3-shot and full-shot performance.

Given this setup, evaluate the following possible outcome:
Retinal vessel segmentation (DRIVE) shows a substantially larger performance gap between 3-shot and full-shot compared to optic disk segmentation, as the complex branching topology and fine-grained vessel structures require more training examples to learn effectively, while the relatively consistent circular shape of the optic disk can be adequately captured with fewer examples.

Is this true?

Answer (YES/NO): YES